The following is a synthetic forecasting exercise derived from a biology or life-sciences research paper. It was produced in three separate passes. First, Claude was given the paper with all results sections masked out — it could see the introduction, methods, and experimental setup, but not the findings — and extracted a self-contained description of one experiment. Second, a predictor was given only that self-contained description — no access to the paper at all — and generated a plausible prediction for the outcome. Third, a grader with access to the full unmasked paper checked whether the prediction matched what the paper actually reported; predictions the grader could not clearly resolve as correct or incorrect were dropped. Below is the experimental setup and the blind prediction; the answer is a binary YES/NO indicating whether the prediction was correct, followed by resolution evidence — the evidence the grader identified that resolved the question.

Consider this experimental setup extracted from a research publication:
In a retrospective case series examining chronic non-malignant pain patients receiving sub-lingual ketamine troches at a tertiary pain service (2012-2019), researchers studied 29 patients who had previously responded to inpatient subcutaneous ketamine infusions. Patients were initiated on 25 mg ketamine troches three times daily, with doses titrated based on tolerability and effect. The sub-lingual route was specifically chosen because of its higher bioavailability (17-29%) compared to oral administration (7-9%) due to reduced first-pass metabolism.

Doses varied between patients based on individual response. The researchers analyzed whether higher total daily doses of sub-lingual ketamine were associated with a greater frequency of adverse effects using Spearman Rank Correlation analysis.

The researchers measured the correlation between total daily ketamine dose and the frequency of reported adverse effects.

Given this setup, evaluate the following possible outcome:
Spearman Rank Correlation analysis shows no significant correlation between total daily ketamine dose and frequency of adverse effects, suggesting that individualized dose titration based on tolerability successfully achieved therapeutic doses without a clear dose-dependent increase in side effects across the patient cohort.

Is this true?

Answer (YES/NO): YES